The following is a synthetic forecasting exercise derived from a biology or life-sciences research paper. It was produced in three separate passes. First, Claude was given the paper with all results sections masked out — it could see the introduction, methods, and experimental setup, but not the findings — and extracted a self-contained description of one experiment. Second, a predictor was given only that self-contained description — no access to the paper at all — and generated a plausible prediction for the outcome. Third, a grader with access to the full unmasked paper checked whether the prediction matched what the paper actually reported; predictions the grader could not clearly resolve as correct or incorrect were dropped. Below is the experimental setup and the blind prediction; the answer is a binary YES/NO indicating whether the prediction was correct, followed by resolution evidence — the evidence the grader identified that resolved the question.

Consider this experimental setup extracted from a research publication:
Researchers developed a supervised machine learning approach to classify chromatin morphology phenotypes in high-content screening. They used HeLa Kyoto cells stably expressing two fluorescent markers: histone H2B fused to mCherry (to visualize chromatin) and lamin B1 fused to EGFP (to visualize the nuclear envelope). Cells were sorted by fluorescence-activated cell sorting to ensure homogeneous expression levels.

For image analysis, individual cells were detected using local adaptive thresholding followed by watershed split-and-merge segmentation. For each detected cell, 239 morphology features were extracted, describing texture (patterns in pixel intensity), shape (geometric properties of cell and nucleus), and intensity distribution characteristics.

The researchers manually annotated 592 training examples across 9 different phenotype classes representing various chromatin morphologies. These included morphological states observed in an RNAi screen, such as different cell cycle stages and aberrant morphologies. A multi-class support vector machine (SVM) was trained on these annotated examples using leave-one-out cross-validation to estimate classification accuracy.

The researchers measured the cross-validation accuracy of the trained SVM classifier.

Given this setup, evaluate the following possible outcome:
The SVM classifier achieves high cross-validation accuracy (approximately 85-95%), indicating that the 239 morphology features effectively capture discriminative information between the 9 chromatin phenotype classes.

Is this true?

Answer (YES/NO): YES